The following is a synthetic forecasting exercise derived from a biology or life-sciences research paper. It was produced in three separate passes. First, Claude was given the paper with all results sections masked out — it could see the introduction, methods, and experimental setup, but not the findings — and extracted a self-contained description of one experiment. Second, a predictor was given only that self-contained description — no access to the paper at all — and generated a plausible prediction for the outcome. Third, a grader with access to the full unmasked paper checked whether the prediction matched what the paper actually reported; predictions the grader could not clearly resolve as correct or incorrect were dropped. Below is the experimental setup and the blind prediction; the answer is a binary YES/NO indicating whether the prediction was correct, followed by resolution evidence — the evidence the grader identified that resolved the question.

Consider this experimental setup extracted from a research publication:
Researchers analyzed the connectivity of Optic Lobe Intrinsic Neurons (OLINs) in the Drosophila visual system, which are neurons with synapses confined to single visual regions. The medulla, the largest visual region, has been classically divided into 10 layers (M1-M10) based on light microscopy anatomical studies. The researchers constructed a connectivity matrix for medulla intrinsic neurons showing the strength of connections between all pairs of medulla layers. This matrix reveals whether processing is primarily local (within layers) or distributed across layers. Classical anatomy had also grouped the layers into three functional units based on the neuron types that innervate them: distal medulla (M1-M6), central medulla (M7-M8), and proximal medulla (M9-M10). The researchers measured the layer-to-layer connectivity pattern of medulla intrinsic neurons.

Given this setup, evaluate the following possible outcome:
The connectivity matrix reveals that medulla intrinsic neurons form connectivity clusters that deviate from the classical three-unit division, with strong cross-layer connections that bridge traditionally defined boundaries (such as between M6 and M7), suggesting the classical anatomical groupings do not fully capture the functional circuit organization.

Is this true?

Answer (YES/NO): NO